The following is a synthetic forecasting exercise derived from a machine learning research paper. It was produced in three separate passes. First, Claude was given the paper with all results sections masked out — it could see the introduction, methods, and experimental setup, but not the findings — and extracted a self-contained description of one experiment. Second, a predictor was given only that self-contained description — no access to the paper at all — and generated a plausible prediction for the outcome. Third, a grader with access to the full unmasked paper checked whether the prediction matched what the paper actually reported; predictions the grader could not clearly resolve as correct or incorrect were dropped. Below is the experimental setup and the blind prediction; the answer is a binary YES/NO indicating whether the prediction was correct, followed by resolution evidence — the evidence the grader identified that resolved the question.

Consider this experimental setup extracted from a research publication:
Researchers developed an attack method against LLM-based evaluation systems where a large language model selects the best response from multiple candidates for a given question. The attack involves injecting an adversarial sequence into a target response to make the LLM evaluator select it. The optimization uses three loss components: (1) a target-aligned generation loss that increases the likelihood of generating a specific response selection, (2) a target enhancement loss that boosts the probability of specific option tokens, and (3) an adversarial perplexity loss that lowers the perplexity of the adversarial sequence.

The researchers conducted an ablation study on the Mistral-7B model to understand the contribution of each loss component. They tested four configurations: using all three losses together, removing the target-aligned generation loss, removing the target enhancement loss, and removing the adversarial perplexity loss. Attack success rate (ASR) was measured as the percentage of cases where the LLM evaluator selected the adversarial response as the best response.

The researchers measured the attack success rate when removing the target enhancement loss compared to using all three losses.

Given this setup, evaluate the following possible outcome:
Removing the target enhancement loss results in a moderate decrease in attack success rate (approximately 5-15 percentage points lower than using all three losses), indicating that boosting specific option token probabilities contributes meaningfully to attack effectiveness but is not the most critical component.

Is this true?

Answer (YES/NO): NO